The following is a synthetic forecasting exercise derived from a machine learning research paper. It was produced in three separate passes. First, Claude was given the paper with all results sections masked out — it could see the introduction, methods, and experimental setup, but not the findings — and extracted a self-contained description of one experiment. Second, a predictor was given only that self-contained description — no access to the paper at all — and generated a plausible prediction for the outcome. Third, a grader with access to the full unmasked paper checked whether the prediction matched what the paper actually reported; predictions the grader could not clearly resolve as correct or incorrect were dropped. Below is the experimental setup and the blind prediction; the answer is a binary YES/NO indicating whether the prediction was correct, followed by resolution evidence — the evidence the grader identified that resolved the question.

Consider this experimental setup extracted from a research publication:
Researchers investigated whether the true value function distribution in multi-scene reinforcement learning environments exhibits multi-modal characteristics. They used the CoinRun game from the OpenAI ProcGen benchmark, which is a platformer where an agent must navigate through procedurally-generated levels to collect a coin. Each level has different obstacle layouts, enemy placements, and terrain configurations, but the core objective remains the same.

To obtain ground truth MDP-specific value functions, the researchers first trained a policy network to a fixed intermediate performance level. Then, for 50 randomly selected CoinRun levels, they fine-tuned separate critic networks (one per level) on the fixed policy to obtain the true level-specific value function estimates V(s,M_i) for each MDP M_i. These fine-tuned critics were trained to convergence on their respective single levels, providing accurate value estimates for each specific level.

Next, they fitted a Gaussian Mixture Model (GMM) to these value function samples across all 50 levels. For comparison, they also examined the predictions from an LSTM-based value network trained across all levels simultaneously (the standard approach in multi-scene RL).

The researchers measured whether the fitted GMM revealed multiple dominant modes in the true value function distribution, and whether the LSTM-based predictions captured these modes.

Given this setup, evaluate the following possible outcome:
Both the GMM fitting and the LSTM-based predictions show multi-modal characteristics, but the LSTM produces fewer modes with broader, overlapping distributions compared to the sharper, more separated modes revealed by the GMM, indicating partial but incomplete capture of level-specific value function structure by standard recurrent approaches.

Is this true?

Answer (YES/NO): NO